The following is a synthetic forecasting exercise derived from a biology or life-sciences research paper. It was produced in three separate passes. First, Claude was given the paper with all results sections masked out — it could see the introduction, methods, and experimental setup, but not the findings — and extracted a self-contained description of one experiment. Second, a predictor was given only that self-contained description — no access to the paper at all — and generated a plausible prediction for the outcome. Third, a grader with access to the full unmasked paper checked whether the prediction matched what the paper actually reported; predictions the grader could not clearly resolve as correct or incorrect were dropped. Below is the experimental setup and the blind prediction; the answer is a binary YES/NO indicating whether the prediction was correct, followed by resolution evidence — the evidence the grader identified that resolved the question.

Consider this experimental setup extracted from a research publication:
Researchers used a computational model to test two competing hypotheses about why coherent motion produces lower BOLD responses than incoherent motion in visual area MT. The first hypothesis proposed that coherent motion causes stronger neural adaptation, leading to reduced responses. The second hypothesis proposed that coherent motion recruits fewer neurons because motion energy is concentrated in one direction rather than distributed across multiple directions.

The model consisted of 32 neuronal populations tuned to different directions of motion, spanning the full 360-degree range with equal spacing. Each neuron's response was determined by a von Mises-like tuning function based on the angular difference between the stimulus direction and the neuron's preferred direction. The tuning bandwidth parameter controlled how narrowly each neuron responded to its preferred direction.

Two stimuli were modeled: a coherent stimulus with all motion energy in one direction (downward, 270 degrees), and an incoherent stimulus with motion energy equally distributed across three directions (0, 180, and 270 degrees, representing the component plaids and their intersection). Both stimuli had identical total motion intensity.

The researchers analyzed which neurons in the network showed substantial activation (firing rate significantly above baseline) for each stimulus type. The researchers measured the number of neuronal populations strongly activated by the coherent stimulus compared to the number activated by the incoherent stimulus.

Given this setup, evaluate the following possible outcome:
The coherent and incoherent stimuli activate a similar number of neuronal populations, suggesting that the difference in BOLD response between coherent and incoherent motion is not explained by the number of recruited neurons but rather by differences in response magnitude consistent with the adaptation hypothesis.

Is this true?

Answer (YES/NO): NO